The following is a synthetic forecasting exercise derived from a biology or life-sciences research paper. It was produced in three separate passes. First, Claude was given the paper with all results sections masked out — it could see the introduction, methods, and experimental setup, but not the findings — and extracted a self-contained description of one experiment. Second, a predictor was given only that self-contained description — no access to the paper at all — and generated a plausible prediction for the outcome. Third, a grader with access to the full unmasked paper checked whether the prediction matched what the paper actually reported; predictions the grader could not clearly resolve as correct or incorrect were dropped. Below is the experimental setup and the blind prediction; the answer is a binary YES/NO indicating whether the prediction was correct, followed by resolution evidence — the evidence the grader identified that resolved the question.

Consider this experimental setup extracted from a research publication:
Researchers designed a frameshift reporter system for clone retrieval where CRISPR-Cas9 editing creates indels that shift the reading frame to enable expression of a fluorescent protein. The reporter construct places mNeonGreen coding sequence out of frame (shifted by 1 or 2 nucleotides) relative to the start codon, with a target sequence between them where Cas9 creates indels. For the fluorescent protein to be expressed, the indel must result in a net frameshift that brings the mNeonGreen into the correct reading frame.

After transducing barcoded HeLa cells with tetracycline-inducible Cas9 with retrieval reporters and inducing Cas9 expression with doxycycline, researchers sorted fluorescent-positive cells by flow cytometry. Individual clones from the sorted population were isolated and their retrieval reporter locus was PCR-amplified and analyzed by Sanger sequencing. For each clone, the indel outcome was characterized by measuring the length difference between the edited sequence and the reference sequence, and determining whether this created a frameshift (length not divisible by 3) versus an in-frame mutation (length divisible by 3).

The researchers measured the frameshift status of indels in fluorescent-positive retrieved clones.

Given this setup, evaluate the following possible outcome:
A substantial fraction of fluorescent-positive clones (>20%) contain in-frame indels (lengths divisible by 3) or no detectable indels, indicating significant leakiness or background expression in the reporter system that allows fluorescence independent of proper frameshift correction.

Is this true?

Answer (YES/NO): NO